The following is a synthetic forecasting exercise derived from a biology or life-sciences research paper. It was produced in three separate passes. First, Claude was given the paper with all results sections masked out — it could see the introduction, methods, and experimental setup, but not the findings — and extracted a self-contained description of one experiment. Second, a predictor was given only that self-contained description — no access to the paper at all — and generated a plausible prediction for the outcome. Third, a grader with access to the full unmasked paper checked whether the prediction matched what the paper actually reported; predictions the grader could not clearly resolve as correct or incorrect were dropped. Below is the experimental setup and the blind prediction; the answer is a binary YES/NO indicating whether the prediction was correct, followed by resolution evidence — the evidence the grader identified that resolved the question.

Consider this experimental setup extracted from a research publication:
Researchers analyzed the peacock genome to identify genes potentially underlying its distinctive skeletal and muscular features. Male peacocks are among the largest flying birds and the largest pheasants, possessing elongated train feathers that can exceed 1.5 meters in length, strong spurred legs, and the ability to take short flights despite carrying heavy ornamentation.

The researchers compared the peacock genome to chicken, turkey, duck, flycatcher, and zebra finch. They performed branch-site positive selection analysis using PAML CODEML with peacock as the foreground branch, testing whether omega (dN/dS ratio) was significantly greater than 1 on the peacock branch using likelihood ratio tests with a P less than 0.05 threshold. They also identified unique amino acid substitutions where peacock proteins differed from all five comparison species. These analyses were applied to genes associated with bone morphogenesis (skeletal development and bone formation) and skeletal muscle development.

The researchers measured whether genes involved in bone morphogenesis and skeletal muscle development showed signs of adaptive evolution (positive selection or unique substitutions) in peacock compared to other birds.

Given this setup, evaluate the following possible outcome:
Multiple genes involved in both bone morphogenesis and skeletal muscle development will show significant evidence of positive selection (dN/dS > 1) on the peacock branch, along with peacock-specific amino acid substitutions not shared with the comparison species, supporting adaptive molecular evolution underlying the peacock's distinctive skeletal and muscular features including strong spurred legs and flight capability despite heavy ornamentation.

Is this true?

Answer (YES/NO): YES